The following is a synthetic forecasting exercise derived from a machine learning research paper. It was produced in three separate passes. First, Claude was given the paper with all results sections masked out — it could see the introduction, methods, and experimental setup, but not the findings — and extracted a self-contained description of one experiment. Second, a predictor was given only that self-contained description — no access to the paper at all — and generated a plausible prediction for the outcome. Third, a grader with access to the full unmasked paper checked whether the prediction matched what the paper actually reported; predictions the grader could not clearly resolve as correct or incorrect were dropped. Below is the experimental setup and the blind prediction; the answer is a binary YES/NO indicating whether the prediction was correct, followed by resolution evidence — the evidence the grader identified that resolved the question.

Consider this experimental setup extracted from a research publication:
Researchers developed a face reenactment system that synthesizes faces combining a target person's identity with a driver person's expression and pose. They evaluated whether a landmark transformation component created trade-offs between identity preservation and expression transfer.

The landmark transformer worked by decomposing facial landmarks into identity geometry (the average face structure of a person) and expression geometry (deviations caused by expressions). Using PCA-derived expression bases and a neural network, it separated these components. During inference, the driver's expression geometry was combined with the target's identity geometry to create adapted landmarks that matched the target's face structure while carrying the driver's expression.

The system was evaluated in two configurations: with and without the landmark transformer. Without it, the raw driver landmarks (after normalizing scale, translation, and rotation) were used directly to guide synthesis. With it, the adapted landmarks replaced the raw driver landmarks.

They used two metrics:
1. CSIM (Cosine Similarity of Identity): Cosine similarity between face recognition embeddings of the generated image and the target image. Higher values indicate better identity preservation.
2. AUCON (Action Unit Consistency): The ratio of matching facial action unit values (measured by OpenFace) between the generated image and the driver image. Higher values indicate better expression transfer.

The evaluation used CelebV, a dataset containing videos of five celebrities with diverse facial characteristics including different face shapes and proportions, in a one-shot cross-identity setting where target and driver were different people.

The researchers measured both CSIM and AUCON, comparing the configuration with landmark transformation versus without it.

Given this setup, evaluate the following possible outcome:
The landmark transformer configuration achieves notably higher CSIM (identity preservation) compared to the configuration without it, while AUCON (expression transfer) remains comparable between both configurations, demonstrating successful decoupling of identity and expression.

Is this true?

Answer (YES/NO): NO